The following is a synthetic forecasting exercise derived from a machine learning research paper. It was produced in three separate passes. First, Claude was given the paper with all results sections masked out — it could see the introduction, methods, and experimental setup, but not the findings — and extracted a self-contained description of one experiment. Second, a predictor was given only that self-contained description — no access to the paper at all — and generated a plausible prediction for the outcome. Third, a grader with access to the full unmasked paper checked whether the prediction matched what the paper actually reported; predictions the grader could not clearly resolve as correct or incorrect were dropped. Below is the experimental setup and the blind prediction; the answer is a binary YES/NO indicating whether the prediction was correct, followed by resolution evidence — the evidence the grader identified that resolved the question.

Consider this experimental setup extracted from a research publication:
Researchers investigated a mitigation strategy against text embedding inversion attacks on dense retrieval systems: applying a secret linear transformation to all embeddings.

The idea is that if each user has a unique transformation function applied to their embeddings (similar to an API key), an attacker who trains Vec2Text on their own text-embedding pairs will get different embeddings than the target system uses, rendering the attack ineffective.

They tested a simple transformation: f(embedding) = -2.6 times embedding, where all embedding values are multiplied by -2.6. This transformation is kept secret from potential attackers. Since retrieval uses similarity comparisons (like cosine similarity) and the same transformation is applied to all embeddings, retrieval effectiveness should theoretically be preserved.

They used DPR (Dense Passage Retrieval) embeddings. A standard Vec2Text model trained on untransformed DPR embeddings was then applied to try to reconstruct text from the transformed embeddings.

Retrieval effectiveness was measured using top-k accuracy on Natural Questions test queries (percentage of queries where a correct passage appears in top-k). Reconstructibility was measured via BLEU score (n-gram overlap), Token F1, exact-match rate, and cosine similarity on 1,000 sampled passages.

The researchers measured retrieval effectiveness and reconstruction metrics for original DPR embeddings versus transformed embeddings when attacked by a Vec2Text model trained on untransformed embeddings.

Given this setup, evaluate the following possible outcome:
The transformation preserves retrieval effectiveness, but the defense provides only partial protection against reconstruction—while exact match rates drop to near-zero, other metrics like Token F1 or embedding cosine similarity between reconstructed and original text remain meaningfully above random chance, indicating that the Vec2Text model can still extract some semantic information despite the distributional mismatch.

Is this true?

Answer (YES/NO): NO